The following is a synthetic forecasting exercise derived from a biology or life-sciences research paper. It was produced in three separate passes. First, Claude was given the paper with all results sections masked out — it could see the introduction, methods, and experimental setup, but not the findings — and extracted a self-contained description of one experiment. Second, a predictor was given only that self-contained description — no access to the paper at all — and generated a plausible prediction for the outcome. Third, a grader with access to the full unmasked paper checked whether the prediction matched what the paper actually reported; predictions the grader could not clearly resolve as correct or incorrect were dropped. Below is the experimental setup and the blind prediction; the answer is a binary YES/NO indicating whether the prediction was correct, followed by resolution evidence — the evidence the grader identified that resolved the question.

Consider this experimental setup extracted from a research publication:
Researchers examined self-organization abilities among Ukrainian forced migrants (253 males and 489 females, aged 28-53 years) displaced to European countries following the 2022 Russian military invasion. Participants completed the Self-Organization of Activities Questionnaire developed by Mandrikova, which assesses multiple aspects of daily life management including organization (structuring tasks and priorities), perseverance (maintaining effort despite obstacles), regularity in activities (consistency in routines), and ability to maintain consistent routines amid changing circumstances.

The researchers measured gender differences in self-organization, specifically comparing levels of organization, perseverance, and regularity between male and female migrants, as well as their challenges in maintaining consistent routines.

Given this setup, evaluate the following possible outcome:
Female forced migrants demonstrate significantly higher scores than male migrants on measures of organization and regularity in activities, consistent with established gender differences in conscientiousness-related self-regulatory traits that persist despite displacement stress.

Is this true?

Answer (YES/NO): NO